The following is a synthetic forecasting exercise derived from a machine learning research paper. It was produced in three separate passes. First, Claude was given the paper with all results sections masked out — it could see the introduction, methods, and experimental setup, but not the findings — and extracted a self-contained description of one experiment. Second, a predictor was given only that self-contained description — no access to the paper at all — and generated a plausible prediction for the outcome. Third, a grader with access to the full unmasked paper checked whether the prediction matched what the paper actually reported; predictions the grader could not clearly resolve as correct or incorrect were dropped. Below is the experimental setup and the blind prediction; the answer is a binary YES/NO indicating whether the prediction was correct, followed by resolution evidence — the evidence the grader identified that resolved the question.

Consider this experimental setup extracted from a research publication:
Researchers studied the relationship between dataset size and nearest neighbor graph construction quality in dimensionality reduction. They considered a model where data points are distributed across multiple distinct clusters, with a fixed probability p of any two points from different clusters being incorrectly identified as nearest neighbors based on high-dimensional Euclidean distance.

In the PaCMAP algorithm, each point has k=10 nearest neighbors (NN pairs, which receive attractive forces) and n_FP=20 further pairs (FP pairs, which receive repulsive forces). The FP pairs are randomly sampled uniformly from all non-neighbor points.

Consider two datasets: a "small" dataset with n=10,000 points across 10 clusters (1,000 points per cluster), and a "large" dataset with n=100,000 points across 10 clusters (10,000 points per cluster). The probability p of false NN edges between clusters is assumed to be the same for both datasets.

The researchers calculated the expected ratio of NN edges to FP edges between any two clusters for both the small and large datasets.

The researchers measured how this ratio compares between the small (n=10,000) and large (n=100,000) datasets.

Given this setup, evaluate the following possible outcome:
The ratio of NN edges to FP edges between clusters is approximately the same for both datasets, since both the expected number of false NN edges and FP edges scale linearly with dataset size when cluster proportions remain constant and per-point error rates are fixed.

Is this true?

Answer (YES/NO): NO